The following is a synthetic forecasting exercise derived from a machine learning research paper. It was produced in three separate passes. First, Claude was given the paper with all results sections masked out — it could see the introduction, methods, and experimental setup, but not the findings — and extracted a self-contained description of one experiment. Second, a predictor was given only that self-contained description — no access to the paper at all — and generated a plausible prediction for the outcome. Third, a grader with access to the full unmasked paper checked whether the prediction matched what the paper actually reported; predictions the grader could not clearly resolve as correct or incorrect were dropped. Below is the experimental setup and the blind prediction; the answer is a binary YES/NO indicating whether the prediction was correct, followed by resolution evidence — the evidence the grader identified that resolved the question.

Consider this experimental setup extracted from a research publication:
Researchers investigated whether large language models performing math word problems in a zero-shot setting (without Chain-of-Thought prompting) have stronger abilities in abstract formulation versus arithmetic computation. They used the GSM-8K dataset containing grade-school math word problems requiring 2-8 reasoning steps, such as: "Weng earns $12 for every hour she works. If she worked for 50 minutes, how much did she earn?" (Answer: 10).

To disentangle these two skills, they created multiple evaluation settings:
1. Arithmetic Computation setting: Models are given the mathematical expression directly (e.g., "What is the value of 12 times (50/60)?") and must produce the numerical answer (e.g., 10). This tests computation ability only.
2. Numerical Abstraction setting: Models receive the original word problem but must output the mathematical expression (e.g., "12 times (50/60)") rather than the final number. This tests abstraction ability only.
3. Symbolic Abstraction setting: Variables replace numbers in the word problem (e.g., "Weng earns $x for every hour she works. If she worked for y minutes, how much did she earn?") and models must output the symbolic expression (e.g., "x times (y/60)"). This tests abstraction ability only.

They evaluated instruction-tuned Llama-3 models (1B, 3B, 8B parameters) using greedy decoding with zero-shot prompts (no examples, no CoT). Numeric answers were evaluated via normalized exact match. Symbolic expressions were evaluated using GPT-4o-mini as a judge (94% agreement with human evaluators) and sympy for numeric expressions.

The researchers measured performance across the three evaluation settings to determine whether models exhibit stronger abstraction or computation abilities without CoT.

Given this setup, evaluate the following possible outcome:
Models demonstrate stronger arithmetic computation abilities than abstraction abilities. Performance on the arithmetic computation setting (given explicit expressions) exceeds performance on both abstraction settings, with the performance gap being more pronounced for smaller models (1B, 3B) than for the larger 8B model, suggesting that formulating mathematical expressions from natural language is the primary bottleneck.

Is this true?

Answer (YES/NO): NO